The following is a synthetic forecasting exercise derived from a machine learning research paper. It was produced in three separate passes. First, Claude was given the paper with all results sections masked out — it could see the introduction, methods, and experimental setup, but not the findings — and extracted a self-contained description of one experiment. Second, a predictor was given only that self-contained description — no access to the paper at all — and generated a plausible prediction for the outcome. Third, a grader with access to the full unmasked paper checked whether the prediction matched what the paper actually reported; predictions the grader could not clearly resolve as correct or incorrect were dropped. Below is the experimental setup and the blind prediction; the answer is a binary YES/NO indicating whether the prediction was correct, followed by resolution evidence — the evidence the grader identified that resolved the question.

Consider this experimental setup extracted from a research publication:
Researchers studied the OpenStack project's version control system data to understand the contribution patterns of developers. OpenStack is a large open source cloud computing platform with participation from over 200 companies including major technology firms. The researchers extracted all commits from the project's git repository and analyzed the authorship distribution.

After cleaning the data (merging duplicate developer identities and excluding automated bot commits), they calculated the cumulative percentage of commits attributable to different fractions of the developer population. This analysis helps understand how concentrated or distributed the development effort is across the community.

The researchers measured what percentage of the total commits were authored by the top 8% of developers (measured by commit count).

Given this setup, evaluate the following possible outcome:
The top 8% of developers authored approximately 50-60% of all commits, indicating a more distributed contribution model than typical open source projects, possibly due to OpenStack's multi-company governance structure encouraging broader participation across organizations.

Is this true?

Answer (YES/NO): NO